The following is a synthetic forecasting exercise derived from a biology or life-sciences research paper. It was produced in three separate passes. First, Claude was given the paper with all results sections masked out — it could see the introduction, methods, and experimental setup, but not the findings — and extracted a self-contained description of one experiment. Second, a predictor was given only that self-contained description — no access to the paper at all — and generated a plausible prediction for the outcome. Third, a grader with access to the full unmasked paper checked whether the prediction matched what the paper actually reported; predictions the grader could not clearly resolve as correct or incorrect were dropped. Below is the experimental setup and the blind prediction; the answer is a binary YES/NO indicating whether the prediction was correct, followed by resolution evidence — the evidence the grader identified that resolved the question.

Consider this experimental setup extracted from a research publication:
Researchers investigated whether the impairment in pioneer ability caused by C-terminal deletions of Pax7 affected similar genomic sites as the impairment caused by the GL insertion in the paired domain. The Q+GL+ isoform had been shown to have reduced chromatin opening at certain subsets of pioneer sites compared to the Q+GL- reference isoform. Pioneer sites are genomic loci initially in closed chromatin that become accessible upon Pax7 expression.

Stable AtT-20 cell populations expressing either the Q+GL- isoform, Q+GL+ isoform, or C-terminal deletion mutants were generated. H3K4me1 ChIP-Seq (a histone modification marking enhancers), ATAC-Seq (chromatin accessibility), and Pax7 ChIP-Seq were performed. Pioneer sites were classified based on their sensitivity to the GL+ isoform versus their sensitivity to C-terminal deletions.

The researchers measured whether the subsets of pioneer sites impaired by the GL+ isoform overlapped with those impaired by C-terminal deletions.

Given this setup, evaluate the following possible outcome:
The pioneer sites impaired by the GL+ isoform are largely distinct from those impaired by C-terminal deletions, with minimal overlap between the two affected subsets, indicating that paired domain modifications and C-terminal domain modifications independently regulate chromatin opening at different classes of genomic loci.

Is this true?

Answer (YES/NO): NO